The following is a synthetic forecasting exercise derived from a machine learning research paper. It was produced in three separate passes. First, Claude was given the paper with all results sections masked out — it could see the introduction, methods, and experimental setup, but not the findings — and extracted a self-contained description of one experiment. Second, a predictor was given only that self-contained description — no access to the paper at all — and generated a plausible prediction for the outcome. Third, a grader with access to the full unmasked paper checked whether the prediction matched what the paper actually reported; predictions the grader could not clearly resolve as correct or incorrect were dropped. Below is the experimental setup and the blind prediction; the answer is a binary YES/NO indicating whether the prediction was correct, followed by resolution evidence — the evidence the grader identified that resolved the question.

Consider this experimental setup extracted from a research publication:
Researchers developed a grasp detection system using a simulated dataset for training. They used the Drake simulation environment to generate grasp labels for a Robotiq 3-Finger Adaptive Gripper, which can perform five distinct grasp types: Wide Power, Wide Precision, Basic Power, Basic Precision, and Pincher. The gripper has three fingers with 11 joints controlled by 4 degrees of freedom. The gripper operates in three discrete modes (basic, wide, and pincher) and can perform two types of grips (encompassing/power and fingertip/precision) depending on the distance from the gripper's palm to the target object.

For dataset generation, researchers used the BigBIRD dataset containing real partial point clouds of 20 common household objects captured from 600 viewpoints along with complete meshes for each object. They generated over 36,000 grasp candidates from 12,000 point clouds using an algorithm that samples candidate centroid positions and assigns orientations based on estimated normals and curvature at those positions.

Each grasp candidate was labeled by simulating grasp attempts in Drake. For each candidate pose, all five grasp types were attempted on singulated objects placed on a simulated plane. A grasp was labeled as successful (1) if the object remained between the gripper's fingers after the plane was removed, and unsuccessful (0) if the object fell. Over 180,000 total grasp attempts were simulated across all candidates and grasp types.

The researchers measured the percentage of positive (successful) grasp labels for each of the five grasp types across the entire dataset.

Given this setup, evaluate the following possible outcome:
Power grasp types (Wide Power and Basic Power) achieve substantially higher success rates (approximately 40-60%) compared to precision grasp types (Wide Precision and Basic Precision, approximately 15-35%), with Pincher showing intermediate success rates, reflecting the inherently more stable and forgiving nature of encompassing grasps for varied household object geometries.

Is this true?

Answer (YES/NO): NO